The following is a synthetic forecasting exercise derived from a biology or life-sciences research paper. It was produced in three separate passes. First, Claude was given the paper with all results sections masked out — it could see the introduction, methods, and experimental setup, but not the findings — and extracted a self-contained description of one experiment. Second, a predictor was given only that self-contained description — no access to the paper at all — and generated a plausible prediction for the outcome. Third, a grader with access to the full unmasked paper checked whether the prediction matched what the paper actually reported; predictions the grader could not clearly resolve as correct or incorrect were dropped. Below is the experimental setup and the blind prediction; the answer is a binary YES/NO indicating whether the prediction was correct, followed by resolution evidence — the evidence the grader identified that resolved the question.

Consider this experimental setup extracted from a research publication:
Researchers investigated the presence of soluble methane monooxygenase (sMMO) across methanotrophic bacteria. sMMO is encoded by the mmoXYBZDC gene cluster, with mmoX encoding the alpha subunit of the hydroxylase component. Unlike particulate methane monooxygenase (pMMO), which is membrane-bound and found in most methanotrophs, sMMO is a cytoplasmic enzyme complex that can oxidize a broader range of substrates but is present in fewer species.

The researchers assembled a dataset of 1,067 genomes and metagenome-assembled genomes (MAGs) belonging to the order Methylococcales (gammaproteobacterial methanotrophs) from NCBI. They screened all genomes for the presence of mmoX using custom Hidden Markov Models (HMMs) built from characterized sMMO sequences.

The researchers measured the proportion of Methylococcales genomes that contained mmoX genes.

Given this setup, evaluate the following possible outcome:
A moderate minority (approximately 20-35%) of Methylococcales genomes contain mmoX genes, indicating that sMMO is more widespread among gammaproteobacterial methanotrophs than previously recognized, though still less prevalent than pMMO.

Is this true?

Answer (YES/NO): NO